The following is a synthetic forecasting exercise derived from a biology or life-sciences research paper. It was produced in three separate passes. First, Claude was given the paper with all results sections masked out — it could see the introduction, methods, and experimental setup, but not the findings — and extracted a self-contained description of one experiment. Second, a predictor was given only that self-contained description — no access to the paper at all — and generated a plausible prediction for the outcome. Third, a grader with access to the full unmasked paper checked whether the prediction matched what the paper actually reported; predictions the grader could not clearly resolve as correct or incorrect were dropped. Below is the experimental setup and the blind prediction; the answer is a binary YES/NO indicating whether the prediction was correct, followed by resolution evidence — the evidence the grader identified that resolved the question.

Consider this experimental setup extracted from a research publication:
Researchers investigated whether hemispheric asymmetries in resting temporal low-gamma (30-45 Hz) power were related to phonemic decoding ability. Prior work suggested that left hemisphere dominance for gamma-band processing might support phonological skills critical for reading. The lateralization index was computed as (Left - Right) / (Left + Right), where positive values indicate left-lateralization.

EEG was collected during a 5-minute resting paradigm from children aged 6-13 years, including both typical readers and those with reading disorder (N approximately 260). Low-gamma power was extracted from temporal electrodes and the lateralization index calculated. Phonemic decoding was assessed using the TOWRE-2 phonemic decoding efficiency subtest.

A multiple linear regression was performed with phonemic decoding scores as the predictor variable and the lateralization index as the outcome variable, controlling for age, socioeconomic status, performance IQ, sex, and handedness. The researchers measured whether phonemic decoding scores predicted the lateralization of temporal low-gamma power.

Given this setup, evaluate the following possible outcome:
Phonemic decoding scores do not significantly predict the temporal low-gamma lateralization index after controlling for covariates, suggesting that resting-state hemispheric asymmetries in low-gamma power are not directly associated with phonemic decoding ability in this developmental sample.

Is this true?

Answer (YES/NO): YES